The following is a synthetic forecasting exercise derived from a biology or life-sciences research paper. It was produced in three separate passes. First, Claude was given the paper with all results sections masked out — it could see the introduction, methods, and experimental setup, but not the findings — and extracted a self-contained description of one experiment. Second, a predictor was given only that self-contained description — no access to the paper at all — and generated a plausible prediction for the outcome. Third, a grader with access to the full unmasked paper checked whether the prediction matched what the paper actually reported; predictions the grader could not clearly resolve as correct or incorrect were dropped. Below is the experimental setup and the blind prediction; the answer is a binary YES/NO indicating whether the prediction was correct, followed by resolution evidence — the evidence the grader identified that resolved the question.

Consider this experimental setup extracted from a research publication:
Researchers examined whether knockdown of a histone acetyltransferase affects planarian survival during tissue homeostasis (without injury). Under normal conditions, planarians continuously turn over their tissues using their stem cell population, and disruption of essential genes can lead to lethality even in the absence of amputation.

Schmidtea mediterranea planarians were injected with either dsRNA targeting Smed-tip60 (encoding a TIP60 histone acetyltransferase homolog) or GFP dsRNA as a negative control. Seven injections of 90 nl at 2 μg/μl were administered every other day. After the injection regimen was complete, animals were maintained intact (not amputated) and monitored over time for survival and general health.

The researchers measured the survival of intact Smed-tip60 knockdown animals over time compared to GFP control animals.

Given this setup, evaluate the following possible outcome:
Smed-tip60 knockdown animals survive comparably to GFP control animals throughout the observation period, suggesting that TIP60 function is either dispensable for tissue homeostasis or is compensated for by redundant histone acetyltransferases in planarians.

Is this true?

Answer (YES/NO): NO